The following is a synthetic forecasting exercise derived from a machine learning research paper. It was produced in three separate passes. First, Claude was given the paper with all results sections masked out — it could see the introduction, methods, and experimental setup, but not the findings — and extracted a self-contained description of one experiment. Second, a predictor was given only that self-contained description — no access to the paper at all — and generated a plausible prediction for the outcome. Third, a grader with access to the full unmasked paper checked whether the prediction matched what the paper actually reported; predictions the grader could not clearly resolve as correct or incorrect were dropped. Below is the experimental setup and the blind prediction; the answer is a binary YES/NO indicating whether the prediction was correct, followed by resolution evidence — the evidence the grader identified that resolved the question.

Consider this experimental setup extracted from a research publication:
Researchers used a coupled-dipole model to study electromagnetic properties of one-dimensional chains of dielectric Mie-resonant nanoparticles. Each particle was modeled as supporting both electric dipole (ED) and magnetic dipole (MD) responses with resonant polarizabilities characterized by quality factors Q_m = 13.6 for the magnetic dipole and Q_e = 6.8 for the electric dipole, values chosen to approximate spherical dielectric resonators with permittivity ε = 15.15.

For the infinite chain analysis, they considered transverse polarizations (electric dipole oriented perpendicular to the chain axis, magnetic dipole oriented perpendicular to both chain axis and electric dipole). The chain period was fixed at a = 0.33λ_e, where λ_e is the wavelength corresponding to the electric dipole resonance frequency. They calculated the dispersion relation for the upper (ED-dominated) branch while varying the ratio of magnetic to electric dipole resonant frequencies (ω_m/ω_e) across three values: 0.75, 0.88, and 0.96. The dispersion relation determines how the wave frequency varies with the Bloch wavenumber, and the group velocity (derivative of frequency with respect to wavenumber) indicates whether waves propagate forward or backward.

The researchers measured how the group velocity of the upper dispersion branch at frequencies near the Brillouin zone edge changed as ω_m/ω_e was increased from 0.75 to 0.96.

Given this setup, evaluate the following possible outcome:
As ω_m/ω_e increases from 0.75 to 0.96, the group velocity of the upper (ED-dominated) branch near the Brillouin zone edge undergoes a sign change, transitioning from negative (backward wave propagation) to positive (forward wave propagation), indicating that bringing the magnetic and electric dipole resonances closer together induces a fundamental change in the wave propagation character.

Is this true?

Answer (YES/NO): NO